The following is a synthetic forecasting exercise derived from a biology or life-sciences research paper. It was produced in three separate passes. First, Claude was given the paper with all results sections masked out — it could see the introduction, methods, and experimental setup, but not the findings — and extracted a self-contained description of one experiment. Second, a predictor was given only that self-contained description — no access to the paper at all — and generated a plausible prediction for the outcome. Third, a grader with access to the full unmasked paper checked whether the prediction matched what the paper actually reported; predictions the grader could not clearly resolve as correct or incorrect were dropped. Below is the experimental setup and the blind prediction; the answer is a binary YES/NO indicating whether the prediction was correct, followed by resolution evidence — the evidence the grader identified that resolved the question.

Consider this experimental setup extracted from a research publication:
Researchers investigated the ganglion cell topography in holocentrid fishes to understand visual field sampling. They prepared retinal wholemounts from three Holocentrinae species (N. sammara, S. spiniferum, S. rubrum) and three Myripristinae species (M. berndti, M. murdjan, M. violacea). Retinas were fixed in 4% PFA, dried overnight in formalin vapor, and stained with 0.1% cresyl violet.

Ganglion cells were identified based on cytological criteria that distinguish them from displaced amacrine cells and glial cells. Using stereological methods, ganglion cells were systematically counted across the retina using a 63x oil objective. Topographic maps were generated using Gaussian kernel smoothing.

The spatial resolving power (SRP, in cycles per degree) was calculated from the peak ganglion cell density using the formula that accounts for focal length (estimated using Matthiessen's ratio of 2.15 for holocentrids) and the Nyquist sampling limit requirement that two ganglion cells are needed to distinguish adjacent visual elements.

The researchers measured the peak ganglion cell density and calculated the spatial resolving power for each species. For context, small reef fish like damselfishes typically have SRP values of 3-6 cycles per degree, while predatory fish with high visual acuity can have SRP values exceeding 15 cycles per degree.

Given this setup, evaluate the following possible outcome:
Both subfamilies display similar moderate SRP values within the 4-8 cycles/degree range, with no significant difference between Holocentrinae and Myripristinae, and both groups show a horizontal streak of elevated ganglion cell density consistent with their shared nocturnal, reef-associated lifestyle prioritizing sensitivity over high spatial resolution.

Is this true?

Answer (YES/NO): NO